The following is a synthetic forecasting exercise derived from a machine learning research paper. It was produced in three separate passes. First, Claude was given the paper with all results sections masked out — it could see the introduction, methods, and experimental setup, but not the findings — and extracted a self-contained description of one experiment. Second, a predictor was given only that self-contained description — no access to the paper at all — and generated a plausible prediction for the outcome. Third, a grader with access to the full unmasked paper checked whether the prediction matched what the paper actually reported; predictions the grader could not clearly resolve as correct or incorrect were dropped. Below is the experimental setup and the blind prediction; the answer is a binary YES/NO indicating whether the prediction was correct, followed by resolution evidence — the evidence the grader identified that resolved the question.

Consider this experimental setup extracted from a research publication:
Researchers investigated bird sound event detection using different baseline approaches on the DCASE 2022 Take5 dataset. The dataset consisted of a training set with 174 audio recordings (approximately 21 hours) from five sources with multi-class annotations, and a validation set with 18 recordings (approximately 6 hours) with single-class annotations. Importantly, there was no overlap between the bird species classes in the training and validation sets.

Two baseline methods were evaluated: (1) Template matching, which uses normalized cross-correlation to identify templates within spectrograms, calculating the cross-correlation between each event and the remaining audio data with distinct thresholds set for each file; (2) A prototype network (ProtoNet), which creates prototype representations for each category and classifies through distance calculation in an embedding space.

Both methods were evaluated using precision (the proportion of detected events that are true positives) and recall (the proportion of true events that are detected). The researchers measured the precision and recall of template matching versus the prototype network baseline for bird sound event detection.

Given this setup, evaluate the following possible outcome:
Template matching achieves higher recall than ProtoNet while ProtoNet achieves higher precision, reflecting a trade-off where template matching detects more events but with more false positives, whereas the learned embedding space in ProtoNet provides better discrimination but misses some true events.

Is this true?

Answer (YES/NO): NO